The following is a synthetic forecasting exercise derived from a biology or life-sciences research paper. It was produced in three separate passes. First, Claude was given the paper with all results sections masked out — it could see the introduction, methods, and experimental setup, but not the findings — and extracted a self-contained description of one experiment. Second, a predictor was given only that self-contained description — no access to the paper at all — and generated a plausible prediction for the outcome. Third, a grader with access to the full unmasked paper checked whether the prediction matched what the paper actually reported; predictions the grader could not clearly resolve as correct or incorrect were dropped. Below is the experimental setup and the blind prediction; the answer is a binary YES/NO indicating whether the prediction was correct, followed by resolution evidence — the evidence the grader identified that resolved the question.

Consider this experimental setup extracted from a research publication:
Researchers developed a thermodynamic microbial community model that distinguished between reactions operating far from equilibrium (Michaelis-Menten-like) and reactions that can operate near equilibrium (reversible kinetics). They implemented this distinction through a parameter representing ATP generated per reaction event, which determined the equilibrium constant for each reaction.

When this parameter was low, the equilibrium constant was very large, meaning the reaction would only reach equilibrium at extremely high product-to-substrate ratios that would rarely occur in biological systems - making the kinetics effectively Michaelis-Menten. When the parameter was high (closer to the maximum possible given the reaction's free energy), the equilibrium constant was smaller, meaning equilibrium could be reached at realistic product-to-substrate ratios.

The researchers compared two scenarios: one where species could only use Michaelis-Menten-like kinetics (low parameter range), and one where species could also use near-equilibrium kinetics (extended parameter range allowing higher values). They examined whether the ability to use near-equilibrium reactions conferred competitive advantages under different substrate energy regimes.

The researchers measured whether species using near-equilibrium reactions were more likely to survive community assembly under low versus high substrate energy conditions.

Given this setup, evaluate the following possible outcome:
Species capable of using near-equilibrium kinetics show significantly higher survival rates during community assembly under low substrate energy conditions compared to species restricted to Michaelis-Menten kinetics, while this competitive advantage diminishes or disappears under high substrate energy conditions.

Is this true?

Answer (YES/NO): YES